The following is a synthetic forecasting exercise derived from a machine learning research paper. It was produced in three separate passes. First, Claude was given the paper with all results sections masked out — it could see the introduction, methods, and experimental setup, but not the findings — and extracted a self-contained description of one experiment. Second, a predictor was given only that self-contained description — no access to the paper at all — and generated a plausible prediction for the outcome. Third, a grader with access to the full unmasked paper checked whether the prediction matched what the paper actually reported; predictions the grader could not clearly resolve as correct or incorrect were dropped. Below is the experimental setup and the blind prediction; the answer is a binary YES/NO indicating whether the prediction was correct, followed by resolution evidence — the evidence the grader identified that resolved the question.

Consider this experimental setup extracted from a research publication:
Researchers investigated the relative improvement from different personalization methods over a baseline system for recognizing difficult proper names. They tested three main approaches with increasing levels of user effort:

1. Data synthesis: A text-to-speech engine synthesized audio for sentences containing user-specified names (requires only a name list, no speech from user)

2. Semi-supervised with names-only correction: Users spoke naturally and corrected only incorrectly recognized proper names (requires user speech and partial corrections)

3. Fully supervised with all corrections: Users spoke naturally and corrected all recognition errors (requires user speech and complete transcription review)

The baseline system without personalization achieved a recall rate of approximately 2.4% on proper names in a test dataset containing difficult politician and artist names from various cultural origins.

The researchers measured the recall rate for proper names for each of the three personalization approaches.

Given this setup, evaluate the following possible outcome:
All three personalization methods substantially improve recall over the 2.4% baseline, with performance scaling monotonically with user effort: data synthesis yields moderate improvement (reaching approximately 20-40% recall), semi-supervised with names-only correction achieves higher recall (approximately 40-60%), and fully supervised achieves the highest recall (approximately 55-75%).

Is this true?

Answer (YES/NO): NO